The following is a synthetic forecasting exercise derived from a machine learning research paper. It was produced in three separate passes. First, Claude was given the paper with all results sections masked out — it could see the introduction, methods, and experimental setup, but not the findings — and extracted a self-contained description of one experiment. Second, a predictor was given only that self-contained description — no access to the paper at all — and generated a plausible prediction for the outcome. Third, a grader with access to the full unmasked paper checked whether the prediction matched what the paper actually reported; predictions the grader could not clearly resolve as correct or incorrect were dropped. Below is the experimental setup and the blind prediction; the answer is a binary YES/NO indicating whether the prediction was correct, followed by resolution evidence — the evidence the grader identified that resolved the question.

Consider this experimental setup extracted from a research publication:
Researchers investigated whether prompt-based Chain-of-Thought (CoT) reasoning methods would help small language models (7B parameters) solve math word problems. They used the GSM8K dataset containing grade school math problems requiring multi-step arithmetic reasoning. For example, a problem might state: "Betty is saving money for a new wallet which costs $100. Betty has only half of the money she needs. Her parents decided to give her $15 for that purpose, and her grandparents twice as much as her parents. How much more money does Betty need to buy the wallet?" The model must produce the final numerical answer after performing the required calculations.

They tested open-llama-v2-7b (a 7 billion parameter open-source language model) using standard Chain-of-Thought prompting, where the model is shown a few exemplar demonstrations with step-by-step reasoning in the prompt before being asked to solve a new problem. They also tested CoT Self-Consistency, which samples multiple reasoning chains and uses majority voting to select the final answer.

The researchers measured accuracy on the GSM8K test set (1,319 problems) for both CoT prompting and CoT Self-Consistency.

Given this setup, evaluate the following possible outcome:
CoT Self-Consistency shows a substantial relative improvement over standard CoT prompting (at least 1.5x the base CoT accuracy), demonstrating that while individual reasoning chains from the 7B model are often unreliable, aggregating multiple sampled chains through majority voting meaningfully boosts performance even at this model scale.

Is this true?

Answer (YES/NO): NO